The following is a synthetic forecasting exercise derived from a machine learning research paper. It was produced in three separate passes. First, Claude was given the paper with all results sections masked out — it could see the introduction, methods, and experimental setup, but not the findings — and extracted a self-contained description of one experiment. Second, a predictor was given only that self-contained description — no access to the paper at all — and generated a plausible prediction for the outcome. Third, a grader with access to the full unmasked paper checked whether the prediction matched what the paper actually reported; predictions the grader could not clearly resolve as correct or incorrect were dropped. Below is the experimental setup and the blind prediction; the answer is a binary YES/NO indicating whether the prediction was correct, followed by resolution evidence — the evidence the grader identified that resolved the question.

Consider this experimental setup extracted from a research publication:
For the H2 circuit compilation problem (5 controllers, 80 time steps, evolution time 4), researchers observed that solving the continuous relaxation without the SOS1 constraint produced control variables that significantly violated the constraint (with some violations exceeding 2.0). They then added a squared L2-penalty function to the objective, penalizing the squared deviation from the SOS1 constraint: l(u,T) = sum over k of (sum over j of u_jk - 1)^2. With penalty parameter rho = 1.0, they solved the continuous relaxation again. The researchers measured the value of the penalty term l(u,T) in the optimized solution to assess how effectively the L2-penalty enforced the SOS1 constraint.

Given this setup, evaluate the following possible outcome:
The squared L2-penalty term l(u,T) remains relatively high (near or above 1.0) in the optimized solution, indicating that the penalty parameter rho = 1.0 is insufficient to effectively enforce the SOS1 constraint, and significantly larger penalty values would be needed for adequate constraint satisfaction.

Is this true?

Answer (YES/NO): NO